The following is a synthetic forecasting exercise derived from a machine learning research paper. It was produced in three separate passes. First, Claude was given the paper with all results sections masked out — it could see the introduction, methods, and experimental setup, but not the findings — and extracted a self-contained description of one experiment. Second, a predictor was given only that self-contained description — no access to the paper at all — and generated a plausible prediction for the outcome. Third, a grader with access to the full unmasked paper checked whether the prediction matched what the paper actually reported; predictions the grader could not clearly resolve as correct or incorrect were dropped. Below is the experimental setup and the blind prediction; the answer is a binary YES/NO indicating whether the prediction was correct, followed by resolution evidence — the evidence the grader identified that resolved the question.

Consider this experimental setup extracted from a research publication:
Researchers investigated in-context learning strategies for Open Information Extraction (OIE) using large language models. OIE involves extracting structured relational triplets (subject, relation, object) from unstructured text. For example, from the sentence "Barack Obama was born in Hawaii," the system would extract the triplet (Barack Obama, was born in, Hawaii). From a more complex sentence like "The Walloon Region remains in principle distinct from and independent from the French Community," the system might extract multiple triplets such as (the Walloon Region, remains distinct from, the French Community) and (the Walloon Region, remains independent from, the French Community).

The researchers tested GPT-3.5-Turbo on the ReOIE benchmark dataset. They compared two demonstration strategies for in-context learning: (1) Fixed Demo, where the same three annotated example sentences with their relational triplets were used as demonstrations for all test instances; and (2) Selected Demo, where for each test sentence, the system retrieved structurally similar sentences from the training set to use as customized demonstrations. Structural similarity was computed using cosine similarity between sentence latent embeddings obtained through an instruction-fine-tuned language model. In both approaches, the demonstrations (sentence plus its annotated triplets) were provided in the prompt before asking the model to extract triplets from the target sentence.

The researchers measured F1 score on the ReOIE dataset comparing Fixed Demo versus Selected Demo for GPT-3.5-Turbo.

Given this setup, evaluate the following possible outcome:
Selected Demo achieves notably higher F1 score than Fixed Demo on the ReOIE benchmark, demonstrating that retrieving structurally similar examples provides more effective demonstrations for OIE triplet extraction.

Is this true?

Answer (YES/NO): NO